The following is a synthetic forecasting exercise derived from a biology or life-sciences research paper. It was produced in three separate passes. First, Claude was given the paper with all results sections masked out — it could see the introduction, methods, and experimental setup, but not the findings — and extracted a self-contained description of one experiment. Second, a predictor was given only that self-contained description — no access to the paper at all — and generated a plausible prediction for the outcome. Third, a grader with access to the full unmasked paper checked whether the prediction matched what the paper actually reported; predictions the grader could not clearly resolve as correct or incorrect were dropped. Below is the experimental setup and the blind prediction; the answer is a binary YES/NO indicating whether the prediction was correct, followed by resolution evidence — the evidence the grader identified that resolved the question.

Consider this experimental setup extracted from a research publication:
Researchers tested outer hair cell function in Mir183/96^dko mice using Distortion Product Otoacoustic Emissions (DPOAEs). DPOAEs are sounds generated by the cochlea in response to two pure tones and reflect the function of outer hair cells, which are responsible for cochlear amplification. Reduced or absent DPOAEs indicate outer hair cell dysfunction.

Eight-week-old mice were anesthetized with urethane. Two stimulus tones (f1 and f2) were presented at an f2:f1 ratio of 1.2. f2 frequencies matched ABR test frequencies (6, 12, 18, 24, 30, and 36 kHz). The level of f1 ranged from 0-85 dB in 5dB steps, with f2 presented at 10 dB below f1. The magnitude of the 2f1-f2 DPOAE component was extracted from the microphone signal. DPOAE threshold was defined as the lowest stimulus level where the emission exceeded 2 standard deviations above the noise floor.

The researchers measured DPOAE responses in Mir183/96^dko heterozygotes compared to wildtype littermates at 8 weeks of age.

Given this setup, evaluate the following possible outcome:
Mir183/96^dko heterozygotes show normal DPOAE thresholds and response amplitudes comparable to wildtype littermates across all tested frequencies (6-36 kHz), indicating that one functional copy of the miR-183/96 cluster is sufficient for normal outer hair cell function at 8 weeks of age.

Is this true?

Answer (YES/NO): YES